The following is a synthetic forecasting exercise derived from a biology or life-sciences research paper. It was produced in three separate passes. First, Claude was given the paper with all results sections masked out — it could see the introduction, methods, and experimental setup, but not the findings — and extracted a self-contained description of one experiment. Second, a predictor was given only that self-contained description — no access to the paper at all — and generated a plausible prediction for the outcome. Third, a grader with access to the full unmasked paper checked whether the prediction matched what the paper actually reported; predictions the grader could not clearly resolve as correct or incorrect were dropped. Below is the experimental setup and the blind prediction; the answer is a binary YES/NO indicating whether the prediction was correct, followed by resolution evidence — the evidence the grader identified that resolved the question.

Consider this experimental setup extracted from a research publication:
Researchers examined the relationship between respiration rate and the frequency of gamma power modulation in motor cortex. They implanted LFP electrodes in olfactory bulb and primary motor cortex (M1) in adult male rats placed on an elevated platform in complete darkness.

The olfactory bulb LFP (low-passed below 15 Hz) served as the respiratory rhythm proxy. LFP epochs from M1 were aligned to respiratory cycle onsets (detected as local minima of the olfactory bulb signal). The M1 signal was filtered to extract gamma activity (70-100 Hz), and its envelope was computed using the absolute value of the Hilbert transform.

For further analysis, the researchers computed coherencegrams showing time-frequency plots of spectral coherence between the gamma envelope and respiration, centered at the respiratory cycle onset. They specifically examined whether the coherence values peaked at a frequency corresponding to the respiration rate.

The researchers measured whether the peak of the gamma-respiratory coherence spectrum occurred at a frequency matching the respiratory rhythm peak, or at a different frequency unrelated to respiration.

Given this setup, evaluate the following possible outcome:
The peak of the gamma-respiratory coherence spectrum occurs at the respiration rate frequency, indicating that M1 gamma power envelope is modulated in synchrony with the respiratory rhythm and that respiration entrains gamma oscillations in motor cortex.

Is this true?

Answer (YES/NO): YES